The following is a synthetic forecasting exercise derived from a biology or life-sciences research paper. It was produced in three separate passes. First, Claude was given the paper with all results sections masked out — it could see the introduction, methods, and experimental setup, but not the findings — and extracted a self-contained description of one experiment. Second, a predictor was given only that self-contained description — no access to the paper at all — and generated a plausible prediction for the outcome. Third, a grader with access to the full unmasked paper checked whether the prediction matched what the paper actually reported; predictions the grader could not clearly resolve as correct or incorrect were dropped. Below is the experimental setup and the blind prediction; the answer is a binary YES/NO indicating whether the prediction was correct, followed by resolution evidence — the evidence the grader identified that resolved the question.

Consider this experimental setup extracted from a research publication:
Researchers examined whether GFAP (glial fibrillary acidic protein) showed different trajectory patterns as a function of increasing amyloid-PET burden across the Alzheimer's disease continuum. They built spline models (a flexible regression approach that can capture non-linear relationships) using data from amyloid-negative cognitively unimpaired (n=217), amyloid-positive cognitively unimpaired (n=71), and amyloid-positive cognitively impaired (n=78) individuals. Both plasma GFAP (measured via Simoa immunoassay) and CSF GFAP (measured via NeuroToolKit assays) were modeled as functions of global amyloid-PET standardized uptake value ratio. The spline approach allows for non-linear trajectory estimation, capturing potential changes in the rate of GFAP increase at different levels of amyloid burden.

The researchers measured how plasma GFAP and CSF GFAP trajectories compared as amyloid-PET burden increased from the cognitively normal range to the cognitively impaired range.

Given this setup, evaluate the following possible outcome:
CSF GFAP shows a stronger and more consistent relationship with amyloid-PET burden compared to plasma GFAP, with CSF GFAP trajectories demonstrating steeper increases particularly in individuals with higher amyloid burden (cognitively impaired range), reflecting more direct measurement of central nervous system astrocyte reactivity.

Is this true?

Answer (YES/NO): NO